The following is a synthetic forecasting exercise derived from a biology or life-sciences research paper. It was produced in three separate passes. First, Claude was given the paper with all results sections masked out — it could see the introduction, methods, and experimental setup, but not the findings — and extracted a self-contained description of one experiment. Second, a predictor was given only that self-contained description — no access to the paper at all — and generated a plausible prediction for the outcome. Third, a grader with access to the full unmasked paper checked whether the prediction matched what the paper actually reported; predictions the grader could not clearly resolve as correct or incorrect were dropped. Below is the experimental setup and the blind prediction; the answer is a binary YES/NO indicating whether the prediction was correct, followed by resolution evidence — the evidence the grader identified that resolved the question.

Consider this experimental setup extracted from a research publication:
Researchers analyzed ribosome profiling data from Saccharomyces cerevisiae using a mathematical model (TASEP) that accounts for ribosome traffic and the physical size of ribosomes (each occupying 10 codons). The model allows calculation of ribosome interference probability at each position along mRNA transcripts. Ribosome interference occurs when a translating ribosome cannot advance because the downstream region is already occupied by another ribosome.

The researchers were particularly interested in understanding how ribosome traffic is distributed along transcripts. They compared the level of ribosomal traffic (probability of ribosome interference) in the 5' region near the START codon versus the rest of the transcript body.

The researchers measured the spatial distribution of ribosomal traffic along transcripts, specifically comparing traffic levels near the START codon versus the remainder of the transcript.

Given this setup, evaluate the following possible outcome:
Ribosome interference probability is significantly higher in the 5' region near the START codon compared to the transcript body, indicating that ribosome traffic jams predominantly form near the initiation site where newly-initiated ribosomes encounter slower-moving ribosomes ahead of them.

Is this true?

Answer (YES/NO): NO